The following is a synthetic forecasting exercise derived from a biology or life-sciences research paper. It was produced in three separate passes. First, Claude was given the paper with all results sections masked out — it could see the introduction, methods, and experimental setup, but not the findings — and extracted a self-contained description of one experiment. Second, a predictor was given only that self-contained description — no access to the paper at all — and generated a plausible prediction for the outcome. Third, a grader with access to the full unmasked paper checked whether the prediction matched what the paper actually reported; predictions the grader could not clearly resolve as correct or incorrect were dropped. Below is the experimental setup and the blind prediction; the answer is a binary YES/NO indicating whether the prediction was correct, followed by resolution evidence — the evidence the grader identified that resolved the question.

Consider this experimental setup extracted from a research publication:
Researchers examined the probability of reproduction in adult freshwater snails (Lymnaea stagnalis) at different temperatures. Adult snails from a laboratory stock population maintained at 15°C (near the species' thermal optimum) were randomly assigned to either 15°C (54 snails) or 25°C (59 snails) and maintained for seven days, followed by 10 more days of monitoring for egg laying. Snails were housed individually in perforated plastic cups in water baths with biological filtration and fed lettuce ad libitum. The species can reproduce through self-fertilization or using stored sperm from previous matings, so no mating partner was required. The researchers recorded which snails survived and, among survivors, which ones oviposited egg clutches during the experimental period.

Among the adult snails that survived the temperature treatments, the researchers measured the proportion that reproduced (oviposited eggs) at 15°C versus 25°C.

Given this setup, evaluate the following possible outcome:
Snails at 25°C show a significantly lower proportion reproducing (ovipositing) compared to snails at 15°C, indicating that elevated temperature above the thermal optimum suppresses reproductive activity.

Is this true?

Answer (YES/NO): NO